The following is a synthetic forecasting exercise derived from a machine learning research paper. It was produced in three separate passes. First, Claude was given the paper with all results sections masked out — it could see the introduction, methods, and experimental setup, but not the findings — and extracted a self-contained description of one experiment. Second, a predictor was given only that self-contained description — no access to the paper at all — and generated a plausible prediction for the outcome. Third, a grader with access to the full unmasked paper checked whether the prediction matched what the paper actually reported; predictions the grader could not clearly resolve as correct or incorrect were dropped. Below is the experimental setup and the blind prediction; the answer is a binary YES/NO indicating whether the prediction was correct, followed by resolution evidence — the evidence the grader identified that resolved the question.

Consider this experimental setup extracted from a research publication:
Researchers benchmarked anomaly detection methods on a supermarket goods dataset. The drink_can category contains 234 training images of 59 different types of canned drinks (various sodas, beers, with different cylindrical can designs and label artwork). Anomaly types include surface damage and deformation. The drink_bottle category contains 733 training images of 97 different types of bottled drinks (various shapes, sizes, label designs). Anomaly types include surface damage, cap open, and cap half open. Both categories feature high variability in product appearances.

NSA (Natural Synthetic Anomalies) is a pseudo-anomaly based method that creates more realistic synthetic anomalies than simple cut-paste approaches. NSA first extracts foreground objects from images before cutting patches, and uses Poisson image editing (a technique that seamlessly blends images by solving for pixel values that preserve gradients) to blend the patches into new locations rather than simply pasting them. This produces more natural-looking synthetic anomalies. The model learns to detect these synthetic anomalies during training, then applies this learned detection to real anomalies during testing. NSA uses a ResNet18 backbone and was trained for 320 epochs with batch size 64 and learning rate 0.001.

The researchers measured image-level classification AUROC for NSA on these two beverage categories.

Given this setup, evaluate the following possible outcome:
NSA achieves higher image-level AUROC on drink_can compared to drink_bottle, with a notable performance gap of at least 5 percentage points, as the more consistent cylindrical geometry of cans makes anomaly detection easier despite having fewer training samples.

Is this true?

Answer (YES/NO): YES